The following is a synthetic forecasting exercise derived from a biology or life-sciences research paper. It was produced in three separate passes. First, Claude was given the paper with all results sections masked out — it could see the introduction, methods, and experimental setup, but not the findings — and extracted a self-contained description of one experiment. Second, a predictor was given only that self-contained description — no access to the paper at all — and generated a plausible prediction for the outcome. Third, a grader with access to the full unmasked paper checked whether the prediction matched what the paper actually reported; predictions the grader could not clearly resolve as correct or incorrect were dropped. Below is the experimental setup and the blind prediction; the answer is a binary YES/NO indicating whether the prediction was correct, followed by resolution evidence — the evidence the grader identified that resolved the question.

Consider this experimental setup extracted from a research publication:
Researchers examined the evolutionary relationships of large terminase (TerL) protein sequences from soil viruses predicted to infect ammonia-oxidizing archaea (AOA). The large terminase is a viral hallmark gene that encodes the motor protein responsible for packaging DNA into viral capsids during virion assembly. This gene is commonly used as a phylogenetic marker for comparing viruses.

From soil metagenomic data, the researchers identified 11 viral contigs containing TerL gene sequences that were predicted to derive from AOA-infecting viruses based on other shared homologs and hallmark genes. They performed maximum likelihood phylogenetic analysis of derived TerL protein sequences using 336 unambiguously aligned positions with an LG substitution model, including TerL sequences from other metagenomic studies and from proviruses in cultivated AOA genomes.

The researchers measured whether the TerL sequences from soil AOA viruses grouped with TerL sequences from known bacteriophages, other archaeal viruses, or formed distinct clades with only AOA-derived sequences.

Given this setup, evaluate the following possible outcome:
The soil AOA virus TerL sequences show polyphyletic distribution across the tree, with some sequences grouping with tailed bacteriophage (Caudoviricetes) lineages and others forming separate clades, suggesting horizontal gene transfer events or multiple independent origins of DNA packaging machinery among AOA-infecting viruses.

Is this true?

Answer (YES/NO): NO